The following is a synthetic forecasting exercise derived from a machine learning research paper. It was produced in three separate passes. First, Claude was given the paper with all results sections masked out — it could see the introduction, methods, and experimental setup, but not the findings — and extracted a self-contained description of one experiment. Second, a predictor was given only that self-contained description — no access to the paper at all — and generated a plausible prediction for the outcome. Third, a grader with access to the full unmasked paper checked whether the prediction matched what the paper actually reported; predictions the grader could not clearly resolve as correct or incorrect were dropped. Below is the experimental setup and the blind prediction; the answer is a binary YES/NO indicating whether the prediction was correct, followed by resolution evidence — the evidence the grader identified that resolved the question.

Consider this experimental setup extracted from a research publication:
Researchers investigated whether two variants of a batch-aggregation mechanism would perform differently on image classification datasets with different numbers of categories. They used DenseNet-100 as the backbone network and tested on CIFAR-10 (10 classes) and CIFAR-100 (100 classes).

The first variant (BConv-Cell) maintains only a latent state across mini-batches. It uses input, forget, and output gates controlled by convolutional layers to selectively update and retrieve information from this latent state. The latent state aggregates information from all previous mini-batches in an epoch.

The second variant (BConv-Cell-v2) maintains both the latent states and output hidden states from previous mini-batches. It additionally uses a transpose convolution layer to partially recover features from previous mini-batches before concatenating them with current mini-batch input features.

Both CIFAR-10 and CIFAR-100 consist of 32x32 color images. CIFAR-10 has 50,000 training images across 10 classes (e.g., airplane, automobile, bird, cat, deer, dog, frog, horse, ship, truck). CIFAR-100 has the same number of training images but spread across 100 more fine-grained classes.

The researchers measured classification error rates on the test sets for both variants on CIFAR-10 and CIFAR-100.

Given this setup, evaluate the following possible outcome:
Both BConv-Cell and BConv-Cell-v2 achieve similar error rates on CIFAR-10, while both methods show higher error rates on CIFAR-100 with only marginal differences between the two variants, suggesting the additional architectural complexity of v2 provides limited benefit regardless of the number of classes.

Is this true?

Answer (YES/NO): NO